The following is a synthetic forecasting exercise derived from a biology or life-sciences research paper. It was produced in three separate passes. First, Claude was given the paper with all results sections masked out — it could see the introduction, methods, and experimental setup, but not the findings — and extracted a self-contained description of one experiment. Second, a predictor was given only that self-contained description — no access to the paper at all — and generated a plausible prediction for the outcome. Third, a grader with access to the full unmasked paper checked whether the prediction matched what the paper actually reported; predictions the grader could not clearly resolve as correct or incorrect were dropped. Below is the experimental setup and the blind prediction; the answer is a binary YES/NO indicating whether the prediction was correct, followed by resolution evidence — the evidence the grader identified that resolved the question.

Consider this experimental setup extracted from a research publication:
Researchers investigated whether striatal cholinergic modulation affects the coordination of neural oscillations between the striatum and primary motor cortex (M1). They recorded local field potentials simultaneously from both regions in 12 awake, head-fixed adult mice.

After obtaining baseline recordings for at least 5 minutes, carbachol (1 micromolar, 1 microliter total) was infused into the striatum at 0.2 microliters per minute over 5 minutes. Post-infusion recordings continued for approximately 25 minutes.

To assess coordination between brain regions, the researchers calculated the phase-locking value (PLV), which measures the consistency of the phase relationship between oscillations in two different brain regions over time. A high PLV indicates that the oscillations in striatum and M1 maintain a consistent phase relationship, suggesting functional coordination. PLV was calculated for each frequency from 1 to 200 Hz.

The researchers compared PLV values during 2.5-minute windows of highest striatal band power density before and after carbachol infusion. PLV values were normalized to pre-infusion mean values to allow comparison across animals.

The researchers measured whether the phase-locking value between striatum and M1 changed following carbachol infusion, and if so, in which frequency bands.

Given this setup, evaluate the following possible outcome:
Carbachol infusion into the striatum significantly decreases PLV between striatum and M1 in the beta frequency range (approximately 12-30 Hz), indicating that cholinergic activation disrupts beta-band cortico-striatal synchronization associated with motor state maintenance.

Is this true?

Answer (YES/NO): NO